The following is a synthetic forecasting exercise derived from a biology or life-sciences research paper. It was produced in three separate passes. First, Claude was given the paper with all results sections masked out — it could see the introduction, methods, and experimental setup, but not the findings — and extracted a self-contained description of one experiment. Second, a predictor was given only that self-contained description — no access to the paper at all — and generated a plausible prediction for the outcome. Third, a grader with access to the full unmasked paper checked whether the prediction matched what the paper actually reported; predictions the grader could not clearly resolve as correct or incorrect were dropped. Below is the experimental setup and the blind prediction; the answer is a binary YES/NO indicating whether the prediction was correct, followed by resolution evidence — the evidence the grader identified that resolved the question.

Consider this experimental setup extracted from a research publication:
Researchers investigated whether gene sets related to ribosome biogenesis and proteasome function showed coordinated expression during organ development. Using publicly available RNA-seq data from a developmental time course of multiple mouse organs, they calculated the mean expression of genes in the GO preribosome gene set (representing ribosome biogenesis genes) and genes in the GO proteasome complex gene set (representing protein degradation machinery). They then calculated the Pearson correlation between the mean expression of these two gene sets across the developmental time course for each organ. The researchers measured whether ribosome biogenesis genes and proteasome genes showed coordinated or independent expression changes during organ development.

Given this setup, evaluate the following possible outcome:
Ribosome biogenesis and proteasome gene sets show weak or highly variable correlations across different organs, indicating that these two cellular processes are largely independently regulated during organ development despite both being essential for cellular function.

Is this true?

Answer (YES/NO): NO